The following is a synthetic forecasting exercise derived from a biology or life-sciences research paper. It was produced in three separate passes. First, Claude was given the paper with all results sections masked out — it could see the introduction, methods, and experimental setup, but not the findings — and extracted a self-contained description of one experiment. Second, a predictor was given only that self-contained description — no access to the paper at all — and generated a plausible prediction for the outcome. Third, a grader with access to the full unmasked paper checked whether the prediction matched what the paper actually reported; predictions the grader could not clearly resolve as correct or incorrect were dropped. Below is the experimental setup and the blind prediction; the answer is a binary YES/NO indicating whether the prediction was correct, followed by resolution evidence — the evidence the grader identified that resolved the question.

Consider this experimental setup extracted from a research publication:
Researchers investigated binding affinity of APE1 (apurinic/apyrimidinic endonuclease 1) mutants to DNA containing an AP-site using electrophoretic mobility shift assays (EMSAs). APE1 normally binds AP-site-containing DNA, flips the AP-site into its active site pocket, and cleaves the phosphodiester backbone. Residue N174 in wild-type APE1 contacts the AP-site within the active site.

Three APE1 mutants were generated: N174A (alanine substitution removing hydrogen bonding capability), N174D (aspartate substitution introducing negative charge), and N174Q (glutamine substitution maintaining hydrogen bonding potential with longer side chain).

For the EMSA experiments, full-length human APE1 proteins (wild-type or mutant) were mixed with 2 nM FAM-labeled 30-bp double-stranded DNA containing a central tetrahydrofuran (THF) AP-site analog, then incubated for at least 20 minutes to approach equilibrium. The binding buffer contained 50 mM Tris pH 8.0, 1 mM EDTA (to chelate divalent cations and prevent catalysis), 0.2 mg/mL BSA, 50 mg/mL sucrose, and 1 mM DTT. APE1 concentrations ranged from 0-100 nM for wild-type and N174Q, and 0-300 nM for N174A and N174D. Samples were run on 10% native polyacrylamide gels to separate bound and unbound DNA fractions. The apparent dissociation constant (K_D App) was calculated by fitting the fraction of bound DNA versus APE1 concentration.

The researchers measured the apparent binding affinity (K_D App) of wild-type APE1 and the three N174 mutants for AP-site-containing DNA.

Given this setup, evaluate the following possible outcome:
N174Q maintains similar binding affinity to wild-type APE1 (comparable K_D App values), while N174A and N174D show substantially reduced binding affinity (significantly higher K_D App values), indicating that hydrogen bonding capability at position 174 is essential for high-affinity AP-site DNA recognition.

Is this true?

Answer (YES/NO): YES